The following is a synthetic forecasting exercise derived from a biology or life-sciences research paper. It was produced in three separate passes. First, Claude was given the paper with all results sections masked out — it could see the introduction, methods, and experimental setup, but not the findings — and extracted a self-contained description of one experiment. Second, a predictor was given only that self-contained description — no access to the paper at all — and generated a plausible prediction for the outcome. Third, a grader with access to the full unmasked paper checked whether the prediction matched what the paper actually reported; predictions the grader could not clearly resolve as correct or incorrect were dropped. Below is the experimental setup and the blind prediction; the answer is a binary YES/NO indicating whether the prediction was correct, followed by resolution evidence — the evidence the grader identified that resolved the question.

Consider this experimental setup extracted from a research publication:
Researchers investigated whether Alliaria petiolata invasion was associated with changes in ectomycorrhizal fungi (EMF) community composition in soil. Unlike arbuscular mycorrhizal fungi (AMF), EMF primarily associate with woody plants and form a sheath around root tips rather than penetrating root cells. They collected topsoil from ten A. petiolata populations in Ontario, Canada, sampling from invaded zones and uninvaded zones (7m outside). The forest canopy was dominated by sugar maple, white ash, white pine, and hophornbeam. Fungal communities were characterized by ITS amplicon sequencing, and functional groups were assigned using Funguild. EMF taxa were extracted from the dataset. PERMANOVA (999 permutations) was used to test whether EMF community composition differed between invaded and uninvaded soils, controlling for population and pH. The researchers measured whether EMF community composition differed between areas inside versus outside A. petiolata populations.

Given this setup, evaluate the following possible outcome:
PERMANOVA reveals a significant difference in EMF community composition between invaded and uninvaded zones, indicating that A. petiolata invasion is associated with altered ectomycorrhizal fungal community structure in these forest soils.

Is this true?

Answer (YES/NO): YES